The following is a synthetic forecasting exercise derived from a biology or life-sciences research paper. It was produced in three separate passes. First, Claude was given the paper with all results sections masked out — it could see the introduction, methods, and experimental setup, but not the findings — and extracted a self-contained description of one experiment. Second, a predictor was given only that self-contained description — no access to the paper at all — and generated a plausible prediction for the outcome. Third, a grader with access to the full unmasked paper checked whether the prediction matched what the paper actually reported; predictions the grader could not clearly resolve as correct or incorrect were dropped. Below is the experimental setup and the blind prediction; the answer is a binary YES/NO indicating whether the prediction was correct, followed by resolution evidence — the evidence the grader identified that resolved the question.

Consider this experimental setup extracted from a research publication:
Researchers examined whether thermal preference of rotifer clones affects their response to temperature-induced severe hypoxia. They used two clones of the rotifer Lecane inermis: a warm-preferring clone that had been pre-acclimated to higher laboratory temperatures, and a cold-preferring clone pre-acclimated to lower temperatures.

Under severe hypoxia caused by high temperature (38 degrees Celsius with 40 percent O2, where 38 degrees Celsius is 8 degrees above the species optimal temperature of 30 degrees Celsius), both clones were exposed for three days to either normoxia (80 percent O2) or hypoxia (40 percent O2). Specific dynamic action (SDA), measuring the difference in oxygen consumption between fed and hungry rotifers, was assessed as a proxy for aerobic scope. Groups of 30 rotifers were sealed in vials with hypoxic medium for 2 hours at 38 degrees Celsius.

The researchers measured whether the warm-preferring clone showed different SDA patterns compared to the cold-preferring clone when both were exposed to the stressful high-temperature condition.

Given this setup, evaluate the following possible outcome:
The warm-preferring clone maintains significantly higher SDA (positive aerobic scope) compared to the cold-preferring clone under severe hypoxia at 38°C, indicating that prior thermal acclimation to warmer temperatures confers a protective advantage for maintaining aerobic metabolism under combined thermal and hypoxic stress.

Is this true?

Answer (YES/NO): NO